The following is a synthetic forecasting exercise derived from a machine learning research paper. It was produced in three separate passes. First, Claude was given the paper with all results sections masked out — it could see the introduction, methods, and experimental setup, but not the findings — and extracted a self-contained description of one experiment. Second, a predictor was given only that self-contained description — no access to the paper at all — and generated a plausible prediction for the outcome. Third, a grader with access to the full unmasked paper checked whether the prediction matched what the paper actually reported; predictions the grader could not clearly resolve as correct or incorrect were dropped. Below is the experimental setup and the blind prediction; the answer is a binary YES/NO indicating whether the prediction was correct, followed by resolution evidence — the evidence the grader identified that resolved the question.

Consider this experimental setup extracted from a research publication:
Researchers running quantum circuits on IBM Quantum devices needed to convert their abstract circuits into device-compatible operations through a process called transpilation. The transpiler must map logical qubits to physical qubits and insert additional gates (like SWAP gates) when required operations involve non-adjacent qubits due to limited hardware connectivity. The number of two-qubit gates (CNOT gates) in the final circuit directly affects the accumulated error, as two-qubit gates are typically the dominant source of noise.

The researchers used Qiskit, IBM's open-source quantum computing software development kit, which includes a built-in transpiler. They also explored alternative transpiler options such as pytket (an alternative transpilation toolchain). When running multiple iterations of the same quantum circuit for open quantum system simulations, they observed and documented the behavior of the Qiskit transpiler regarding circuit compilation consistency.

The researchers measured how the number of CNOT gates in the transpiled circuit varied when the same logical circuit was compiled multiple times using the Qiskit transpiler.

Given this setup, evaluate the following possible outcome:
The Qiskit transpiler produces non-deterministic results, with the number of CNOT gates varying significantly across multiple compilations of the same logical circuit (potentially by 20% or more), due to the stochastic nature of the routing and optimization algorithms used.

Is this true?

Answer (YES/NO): YES